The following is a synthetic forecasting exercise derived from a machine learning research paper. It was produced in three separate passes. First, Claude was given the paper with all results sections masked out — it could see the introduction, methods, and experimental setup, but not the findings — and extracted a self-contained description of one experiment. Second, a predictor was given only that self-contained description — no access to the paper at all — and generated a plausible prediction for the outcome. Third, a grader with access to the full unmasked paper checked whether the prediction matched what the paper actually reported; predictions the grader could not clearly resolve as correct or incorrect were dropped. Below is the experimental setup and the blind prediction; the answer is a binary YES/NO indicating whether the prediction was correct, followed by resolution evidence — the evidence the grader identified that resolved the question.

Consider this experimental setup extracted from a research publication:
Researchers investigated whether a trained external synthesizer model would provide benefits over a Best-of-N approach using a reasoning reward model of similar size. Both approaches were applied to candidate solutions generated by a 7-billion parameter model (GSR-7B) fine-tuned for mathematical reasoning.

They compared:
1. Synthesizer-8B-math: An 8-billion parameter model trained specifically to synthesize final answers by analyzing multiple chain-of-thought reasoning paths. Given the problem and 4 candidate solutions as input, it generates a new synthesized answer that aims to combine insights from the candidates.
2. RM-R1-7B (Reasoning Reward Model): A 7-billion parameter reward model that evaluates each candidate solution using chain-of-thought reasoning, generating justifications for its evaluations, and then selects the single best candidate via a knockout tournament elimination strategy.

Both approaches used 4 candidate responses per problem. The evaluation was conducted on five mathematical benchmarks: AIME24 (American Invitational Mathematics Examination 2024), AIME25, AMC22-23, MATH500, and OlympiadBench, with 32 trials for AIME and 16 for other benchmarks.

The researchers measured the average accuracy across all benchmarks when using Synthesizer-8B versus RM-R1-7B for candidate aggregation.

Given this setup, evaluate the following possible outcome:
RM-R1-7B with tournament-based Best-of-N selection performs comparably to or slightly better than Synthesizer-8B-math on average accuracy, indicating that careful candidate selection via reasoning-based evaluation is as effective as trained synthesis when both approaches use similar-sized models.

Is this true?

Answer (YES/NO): YES